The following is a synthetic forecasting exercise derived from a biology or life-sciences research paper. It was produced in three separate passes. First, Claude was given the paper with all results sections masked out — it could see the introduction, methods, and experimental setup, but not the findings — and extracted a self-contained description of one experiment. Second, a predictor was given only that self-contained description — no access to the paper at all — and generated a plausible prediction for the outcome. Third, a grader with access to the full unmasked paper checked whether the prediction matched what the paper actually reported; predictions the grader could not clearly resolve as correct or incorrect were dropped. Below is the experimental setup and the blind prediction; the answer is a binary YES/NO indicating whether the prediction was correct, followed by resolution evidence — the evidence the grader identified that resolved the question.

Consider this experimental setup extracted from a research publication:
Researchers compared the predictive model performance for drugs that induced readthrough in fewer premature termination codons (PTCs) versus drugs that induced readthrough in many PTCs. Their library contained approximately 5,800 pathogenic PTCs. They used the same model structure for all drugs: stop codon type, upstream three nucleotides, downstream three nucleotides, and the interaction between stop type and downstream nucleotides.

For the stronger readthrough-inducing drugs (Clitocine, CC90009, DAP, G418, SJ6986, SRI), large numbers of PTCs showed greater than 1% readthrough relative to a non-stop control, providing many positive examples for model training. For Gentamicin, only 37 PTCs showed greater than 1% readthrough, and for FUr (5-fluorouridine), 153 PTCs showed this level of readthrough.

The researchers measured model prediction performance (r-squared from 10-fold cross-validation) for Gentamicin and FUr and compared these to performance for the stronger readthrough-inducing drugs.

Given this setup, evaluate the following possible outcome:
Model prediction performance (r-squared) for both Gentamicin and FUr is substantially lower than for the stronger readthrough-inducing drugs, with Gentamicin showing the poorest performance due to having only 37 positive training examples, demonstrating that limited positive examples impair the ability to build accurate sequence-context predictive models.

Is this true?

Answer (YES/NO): NO